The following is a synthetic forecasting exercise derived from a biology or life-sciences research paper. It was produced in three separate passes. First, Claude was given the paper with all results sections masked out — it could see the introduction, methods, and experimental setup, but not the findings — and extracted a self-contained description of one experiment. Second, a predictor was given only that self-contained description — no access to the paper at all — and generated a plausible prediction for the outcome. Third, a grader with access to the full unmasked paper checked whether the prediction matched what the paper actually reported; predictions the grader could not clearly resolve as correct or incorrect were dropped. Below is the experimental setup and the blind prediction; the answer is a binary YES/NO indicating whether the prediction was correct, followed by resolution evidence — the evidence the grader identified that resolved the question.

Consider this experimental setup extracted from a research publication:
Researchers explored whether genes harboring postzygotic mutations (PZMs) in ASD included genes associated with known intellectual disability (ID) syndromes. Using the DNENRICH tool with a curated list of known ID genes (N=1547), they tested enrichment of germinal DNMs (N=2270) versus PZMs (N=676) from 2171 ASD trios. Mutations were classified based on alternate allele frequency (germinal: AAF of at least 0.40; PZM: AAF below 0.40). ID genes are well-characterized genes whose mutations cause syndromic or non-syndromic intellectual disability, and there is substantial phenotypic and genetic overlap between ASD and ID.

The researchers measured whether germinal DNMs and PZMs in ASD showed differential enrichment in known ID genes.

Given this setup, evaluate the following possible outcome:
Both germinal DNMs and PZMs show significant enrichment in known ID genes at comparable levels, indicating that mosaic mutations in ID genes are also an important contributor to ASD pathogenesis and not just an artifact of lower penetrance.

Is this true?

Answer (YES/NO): NO